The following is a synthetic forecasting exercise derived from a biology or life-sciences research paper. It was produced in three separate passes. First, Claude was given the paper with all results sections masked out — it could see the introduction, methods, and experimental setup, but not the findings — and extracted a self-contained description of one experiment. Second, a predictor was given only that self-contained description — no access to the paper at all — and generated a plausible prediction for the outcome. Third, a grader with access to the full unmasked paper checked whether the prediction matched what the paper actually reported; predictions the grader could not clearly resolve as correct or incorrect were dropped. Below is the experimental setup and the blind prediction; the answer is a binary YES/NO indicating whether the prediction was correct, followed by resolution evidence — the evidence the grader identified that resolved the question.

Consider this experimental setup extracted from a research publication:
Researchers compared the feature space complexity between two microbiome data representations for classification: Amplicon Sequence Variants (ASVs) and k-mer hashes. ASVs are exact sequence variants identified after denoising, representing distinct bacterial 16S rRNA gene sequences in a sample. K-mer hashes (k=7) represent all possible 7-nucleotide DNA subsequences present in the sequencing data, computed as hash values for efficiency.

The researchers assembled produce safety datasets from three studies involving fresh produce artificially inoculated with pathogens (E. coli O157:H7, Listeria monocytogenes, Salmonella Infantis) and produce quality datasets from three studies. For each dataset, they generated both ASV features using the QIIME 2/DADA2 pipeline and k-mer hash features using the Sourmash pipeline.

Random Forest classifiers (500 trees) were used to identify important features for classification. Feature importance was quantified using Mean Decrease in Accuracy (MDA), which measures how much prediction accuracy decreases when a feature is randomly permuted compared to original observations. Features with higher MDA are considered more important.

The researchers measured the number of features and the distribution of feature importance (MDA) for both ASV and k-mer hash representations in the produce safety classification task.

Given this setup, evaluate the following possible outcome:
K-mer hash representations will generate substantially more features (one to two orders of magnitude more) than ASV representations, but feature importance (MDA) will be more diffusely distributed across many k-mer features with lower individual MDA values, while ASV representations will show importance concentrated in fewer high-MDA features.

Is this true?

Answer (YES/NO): NO